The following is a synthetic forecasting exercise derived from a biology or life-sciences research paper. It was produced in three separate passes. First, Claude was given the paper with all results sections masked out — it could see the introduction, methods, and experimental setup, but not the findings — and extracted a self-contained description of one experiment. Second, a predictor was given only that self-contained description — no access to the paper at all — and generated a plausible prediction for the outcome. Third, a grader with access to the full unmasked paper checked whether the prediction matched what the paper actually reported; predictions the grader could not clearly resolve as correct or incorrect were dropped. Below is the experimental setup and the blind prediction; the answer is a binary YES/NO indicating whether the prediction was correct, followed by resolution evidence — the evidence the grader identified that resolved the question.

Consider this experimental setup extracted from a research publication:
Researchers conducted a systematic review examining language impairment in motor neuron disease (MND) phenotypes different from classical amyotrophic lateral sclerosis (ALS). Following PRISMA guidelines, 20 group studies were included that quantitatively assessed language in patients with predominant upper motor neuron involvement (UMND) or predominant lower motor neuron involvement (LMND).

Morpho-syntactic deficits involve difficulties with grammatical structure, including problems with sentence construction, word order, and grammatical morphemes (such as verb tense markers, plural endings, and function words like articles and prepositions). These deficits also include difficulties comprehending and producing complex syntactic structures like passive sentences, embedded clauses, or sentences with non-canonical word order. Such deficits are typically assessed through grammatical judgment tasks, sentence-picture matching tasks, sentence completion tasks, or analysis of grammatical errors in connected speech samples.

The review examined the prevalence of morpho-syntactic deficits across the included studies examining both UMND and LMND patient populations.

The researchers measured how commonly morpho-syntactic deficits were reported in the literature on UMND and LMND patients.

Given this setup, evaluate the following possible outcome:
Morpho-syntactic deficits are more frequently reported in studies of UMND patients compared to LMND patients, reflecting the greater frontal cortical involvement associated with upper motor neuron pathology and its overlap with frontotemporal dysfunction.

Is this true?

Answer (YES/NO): YES